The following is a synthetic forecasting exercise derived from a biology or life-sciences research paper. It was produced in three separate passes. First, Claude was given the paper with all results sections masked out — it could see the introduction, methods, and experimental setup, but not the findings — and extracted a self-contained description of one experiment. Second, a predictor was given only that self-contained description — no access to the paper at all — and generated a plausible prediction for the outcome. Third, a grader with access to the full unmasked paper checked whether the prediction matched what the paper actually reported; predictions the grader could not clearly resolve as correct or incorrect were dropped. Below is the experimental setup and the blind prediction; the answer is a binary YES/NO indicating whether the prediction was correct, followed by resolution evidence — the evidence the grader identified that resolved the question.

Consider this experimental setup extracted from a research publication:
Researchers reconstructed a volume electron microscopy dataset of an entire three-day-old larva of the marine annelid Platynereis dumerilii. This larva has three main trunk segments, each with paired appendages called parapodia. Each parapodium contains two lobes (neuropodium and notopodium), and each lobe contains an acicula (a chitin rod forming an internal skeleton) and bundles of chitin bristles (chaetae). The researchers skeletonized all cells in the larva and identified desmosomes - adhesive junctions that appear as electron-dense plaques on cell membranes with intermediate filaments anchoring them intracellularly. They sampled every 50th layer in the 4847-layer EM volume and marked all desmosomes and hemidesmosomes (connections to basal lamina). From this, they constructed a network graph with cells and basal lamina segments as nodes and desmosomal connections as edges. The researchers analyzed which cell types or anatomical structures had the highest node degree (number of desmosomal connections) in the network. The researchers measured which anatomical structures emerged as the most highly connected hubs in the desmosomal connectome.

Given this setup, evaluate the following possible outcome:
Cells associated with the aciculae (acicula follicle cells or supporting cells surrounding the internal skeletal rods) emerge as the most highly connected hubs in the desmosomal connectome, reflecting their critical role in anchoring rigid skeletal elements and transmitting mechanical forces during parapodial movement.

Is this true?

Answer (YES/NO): YES